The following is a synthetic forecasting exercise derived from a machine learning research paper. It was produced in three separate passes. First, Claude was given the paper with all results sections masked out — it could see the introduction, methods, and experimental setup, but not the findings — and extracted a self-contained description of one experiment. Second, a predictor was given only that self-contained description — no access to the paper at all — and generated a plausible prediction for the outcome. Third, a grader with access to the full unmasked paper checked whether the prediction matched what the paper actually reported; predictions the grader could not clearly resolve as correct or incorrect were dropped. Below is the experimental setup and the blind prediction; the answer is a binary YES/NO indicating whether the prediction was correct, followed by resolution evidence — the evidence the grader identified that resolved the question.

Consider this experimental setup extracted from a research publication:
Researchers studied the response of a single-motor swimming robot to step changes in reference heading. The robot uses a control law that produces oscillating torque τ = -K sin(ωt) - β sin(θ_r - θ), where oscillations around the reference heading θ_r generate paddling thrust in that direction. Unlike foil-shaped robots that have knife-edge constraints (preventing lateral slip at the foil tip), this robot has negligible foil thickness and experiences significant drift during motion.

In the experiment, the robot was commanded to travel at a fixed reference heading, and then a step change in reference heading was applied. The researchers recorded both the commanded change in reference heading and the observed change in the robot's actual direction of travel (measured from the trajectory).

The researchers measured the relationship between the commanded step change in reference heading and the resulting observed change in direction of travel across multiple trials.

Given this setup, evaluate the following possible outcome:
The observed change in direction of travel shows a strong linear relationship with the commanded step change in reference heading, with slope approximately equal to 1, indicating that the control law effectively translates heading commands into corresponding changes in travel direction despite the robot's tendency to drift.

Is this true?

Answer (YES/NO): NO